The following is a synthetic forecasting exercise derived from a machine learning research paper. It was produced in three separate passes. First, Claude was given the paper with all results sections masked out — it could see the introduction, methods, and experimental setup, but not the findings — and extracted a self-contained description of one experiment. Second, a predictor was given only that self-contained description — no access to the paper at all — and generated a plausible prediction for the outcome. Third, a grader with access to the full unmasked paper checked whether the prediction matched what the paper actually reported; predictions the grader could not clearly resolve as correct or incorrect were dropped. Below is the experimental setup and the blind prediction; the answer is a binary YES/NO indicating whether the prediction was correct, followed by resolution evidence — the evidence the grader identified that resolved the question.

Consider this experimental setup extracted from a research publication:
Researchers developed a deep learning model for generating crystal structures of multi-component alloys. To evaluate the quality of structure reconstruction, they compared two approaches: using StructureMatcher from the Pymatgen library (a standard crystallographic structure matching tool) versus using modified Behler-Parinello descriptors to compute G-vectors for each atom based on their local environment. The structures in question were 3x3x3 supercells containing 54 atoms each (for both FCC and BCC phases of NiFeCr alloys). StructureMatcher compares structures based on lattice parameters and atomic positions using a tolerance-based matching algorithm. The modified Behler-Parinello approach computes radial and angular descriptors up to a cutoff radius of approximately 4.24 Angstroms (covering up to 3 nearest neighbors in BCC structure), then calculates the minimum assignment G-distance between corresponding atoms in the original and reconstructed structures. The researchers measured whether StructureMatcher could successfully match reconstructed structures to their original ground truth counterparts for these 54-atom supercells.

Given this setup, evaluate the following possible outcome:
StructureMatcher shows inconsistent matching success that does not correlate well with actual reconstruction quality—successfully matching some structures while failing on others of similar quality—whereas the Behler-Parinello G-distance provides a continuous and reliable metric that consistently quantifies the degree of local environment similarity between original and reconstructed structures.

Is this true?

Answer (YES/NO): NO